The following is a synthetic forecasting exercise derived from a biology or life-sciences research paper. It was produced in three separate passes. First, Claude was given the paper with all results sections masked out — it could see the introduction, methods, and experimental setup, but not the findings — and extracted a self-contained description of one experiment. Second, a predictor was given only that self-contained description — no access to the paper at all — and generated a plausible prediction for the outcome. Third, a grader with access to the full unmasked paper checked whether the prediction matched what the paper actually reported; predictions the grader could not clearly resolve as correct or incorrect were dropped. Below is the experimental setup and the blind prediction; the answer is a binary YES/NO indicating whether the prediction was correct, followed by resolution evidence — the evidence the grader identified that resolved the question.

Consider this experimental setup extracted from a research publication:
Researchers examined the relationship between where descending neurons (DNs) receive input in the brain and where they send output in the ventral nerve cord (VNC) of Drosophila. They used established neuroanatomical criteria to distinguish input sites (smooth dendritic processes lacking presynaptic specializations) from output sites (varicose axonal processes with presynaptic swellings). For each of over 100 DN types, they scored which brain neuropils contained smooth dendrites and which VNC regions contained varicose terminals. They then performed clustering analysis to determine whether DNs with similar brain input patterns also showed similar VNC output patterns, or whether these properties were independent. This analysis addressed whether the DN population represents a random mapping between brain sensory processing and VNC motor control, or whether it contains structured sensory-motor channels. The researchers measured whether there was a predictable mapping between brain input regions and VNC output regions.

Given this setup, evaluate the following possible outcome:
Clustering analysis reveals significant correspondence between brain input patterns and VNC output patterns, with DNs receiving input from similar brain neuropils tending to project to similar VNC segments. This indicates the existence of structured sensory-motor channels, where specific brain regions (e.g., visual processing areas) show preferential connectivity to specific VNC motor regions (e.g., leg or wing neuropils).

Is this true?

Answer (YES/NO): YES